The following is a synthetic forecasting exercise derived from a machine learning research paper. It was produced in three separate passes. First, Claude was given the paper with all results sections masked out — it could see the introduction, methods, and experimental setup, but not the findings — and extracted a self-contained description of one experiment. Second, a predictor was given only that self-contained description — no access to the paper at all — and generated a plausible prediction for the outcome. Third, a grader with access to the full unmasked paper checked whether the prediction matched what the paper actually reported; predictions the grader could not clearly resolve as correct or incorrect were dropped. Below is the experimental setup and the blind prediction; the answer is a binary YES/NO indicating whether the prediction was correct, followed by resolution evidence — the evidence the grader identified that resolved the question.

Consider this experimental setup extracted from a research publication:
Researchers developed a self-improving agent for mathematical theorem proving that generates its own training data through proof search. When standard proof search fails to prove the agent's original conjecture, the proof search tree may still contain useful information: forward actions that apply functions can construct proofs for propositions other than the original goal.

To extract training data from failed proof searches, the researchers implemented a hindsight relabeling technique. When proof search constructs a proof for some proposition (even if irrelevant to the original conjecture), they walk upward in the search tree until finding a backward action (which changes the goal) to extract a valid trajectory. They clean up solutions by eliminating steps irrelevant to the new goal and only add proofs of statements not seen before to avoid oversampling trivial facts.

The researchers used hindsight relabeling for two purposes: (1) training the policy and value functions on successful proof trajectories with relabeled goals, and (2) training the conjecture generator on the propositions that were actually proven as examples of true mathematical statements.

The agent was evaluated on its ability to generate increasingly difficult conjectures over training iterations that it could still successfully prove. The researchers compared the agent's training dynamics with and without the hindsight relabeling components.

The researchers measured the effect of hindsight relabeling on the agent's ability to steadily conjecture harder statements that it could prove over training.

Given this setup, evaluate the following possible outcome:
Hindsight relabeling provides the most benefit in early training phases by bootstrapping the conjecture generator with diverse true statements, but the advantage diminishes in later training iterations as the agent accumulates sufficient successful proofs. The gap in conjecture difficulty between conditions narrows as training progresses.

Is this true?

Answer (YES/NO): NO